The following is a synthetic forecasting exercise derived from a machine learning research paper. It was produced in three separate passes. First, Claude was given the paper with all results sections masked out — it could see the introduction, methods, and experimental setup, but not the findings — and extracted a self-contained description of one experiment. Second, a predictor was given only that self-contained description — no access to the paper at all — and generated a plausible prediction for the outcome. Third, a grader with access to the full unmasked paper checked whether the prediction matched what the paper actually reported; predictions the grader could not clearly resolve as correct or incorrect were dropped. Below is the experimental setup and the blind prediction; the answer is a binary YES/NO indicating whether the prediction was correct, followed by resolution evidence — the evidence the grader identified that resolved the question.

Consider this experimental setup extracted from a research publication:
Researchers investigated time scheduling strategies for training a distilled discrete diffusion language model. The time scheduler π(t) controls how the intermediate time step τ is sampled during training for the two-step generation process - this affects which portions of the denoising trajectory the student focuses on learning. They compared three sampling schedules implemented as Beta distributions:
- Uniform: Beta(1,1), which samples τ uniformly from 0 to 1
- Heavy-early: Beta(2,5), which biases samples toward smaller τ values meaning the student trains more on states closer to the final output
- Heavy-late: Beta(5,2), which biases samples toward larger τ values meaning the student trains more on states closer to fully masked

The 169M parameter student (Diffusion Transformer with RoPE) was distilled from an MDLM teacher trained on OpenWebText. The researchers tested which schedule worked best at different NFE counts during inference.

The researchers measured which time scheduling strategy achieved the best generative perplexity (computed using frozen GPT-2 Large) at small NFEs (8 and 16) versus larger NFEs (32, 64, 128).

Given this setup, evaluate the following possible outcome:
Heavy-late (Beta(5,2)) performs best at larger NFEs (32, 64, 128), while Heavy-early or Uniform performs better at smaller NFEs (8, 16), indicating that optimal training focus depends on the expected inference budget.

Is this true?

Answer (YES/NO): YES